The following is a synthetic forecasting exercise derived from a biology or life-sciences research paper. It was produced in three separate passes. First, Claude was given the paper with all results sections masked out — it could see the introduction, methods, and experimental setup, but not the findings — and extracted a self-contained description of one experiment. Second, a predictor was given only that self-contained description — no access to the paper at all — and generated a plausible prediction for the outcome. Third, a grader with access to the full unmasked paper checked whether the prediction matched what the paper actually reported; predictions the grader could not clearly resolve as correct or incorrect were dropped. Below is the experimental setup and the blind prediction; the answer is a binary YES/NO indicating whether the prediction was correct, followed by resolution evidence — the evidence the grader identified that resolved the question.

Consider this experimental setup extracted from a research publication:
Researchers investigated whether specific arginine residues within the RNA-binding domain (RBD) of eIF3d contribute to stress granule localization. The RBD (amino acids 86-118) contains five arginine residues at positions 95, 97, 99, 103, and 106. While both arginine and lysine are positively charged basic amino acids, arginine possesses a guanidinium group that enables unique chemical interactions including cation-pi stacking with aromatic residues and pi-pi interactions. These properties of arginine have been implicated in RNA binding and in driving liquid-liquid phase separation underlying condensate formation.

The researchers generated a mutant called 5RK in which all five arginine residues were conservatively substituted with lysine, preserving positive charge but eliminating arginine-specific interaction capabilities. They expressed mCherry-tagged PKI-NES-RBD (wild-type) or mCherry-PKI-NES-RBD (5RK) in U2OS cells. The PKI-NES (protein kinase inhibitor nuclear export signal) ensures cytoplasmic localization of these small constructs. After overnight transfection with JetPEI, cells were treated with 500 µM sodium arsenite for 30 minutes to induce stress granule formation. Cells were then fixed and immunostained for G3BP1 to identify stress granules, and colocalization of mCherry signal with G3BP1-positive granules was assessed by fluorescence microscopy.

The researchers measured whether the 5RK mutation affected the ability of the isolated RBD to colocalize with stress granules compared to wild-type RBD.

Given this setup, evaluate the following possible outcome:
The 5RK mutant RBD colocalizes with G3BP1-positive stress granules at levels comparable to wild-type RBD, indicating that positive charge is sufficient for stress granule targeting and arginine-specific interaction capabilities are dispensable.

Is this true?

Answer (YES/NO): NO